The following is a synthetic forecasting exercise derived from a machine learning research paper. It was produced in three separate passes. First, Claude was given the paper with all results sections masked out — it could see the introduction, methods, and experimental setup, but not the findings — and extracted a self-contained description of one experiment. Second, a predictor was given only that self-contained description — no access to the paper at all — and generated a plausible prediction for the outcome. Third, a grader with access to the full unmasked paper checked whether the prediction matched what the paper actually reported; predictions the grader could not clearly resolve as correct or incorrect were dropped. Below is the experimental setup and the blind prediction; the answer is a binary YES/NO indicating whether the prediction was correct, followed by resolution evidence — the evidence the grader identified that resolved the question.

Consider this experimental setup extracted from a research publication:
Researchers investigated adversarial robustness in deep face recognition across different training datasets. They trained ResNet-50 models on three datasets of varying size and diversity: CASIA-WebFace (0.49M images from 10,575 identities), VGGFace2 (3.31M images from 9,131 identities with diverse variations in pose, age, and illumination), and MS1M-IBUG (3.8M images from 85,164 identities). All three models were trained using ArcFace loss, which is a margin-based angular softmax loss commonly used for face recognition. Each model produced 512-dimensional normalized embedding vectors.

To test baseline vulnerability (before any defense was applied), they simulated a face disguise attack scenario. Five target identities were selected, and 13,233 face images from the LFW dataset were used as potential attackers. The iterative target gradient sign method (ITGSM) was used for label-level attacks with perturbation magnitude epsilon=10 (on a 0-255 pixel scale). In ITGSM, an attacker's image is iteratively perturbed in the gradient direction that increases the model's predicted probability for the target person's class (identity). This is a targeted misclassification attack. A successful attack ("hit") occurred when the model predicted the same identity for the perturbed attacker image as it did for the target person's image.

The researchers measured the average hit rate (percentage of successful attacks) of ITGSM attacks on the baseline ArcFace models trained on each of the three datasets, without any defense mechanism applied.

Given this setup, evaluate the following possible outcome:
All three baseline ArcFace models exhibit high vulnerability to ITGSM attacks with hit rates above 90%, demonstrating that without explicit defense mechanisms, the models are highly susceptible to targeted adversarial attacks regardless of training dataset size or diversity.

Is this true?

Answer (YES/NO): NO